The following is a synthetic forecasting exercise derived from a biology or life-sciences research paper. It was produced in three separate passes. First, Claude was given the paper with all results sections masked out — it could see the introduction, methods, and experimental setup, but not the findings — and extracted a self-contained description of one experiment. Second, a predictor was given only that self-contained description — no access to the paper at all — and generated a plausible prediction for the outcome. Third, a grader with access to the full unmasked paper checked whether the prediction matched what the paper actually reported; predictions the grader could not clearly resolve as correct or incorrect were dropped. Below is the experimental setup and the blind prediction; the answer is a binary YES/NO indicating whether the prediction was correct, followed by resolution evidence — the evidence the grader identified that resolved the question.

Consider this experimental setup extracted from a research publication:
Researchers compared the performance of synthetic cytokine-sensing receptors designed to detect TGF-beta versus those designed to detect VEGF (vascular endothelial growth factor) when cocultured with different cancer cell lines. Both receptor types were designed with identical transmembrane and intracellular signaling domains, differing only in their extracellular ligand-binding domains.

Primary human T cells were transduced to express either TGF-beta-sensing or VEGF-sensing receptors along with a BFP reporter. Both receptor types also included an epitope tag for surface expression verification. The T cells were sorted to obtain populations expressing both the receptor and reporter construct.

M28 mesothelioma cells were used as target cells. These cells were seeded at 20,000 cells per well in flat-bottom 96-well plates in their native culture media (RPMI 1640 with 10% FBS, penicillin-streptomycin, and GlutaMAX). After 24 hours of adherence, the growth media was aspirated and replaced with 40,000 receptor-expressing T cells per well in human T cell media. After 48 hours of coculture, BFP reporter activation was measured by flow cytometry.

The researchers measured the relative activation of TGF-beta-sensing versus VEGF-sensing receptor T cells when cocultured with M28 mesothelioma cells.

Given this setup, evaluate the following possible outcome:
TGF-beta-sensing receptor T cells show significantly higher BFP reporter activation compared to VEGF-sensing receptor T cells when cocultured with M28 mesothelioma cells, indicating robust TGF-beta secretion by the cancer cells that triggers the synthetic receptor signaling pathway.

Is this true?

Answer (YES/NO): NO